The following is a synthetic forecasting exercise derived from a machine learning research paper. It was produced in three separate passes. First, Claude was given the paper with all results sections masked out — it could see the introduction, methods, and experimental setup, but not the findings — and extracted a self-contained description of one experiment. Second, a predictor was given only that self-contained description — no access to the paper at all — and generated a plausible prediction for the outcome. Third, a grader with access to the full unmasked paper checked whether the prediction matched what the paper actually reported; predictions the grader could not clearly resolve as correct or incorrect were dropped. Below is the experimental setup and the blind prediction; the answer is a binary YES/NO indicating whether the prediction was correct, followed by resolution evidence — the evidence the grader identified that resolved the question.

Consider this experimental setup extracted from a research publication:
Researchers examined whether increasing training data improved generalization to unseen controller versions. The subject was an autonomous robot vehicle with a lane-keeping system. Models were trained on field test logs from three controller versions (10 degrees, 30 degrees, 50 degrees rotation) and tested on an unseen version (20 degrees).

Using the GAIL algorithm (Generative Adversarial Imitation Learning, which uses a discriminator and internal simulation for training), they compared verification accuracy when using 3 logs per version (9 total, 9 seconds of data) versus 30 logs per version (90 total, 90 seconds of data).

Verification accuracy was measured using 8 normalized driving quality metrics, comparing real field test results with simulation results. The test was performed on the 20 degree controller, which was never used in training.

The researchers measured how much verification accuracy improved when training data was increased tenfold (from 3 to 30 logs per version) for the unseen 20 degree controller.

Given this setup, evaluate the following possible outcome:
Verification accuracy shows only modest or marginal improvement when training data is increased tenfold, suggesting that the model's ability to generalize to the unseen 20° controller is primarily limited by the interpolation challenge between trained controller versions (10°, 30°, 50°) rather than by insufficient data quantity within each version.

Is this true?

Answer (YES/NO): YES